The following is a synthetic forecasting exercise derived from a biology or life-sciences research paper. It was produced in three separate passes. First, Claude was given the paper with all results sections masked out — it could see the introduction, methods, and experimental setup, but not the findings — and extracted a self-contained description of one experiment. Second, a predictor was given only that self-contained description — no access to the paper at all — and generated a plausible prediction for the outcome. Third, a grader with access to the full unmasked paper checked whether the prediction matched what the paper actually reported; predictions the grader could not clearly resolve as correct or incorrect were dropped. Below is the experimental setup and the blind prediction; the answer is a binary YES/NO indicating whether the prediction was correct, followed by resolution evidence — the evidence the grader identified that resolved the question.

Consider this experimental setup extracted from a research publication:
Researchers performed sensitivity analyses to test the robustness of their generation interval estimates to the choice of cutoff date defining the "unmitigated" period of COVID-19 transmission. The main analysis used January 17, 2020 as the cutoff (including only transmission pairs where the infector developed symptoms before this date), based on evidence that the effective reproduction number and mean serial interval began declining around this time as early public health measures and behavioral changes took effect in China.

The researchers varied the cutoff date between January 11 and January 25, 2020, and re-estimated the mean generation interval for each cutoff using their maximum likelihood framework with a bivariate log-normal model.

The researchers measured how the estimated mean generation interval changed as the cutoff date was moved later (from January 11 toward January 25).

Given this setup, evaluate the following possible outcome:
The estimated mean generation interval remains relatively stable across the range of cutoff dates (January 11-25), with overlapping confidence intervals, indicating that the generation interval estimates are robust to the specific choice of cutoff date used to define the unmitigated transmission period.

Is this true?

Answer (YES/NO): NO